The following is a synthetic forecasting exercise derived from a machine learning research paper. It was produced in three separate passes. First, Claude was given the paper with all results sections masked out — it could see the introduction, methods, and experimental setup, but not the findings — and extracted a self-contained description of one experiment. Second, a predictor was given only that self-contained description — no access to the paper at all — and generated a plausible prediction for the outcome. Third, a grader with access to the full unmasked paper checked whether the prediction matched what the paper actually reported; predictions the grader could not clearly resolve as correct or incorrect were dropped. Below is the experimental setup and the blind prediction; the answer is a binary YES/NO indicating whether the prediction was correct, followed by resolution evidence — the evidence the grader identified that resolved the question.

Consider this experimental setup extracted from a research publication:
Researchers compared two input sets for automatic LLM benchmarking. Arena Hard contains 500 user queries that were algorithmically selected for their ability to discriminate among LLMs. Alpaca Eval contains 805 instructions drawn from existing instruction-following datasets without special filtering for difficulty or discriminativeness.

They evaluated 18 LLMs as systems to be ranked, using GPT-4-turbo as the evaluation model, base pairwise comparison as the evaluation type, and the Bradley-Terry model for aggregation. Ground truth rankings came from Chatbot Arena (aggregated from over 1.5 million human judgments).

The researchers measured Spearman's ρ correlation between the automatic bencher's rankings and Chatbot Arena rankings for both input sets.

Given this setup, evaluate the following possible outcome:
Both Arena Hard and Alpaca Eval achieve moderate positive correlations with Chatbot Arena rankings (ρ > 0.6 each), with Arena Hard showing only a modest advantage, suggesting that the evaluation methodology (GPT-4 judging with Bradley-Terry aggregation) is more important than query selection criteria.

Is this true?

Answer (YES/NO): NO